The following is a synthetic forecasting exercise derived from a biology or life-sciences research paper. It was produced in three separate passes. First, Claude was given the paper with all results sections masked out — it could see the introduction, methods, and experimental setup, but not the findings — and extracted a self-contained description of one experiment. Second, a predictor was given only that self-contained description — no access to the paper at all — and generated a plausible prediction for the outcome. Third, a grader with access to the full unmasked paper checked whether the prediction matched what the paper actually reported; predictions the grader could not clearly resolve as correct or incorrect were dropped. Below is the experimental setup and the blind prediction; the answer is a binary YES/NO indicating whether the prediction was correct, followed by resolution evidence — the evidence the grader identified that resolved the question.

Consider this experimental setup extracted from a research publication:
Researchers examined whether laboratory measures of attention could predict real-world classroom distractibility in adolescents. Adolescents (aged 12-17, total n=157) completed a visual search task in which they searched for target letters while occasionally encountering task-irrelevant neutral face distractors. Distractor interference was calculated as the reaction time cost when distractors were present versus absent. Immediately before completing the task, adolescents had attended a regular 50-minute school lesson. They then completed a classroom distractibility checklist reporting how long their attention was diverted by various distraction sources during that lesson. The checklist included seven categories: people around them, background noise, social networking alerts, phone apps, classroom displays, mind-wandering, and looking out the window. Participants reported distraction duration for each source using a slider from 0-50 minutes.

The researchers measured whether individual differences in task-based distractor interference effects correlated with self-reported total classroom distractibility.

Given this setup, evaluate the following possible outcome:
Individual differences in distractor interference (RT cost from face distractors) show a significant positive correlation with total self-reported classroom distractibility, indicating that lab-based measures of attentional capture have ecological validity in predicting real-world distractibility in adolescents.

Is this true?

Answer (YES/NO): YES